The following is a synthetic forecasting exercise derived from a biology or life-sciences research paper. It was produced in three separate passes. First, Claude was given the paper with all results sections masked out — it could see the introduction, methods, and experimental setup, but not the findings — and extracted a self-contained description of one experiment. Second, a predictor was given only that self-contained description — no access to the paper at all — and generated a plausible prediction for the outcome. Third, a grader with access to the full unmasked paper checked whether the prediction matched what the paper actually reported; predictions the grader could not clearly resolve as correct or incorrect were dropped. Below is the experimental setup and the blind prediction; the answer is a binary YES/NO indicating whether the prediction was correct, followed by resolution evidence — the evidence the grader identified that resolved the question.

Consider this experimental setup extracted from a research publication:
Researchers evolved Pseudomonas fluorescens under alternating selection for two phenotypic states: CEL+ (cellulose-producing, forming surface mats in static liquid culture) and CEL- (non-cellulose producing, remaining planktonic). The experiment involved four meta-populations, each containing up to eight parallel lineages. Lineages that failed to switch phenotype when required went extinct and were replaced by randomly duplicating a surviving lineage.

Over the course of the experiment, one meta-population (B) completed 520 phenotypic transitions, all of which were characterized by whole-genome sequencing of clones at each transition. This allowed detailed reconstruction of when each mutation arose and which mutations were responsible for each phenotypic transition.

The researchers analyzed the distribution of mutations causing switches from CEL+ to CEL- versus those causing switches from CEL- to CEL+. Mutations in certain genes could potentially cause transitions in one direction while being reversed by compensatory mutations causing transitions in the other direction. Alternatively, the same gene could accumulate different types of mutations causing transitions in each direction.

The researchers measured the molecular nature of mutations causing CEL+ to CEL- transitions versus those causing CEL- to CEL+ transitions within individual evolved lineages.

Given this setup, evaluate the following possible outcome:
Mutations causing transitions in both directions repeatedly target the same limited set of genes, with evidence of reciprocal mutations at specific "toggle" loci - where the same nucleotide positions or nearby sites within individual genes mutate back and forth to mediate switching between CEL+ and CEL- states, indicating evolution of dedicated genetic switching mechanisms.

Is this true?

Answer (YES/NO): YES